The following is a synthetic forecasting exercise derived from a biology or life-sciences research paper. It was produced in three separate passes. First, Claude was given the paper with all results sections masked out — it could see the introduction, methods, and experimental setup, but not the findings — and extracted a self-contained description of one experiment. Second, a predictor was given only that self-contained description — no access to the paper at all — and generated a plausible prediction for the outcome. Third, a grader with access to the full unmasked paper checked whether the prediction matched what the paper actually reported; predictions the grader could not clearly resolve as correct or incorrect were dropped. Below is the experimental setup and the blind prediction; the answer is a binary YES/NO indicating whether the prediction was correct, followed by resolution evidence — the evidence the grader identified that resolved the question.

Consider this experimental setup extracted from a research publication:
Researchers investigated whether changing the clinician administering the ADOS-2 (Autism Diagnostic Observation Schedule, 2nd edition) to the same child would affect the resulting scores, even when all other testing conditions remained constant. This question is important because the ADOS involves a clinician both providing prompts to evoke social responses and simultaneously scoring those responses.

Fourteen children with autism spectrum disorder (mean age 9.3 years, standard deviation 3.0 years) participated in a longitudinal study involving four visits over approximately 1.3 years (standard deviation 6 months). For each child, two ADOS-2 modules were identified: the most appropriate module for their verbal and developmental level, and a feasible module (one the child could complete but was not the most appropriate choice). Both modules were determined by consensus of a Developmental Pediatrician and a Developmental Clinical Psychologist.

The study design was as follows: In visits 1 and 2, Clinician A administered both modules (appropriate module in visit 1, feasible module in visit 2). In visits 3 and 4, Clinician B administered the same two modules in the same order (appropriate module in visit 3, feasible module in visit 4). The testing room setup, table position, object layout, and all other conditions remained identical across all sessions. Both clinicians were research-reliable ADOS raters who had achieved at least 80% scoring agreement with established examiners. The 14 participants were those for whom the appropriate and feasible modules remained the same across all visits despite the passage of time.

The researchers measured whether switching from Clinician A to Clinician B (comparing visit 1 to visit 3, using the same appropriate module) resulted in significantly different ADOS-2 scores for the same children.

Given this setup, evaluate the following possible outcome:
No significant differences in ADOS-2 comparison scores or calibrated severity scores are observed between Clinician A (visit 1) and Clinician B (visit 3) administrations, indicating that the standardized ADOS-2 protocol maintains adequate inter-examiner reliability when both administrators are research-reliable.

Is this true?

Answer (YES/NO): NO